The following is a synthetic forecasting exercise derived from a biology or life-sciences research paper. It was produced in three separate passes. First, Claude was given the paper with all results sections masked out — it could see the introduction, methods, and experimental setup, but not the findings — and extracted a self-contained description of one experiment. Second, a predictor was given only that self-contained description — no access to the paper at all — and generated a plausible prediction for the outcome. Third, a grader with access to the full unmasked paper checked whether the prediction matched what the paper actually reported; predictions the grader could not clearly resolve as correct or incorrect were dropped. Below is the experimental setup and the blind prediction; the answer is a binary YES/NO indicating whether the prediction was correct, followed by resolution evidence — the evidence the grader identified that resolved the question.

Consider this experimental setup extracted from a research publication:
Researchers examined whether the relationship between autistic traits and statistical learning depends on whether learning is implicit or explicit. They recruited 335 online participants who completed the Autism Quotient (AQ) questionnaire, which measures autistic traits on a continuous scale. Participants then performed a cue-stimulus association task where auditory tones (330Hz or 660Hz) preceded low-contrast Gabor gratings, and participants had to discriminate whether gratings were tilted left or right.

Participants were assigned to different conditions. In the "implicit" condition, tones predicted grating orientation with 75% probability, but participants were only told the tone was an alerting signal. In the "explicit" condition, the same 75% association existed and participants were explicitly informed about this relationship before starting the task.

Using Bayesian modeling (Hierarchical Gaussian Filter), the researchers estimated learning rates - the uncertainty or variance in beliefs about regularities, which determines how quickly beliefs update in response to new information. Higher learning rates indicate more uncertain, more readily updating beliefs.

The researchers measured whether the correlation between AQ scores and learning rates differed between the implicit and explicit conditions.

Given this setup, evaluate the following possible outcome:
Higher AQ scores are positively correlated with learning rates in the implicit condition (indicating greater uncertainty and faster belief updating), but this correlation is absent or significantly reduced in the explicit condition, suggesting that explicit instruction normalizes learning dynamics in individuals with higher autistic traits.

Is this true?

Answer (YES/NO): YES